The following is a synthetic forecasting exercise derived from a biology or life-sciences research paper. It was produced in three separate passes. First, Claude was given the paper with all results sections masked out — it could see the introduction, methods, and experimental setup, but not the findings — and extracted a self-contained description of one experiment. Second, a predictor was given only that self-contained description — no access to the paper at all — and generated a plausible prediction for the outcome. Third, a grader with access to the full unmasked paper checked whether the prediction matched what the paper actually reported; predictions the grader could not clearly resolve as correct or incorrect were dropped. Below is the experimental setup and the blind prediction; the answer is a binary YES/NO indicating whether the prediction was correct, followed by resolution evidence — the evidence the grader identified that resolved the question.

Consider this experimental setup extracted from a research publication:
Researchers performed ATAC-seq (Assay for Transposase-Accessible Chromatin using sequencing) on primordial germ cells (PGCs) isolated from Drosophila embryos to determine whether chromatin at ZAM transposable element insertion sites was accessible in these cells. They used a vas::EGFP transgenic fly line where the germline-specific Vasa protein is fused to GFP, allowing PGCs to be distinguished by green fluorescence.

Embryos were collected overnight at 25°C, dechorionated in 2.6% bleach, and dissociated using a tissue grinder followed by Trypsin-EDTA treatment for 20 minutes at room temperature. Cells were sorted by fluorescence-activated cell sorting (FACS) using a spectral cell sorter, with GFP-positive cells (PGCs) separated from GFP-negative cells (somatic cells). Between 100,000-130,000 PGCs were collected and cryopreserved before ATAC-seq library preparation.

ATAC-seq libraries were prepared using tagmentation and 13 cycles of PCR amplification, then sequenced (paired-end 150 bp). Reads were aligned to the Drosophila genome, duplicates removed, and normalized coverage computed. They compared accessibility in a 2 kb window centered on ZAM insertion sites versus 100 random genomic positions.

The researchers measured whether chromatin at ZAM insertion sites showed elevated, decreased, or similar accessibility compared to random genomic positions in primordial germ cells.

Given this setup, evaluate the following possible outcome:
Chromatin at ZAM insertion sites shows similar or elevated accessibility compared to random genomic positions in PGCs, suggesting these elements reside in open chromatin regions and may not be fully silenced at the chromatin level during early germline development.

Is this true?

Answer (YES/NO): YES